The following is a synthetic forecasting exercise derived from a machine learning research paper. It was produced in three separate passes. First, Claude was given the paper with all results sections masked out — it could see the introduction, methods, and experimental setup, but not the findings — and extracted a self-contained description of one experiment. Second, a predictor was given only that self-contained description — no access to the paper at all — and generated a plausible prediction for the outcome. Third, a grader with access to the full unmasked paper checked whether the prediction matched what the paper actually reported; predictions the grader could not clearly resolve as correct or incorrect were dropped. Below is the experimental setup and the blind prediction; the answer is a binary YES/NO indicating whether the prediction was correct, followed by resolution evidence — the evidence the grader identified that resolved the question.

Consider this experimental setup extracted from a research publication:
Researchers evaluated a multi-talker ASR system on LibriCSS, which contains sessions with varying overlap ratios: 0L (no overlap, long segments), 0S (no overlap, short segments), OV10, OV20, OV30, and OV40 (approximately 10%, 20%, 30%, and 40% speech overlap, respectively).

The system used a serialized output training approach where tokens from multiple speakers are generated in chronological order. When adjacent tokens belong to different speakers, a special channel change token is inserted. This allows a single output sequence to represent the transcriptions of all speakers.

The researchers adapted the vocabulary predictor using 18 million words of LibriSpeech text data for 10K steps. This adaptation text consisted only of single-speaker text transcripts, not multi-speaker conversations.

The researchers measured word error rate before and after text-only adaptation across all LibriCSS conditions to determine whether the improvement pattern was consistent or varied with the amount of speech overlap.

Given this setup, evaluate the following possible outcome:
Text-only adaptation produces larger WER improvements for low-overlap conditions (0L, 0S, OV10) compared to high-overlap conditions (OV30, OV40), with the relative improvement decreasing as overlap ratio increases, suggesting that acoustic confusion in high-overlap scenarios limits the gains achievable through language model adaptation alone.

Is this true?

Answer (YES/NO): YES